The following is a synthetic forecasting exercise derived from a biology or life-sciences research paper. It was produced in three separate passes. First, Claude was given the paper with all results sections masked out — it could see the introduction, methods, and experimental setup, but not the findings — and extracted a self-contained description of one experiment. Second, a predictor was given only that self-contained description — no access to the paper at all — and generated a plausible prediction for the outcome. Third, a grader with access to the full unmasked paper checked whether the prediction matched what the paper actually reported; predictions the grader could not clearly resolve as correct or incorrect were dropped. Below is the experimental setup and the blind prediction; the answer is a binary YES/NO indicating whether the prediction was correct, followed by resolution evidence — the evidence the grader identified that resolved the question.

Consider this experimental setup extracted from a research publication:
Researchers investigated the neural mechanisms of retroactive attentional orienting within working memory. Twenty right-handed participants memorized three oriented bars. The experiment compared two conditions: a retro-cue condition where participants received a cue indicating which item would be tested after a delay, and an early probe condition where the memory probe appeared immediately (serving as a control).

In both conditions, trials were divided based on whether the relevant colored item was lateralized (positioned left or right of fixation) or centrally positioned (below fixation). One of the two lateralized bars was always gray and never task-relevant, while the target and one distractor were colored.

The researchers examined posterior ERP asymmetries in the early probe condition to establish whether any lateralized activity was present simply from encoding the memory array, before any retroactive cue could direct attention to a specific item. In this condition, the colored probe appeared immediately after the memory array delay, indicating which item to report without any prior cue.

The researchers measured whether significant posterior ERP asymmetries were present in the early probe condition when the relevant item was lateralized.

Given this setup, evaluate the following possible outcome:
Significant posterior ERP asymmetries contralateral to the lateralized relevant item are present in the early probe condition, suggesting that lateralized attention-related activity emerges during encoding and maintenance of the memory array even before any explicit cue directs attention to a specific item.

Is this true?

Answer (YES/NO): YES